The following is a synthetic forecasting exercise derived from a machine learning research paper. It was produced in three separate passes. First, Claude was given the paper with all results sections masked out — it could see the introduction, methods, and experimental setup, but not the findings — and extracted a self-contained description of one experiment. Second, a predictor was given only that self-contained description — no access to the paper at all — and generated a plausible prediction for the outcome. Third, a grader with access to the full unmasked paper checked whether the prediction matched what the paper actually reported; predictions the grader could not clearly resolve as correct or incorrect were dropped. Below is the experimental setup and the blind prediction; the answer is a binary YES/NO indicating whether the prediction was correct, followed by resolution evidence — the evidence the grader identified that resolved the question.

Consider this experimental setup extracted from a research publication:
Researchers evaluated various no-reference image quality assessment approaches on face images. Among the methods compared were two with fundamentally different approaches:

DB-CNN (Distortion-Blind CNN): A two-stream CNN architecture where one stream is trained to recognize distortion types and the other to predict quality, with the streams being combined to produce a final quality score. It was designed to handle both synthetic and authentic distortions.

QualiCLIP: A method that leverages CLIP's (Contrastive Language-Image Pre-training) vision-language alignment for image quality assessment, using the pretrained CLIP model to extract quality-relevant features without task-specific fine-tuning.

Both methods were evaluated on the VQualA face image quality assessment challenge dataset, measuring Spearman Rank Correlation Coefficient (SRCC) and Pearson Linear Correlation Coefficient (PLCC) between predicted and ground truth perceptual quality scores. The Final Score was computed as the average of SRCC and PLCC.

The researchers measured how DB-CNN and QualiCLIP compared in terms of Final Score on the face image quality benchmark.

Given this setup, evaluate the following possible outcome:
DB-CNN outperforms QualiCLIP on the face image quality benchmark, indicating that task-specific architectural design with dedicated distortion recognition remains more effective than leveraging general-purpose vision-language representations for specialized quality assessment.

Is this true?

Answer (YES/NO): NO